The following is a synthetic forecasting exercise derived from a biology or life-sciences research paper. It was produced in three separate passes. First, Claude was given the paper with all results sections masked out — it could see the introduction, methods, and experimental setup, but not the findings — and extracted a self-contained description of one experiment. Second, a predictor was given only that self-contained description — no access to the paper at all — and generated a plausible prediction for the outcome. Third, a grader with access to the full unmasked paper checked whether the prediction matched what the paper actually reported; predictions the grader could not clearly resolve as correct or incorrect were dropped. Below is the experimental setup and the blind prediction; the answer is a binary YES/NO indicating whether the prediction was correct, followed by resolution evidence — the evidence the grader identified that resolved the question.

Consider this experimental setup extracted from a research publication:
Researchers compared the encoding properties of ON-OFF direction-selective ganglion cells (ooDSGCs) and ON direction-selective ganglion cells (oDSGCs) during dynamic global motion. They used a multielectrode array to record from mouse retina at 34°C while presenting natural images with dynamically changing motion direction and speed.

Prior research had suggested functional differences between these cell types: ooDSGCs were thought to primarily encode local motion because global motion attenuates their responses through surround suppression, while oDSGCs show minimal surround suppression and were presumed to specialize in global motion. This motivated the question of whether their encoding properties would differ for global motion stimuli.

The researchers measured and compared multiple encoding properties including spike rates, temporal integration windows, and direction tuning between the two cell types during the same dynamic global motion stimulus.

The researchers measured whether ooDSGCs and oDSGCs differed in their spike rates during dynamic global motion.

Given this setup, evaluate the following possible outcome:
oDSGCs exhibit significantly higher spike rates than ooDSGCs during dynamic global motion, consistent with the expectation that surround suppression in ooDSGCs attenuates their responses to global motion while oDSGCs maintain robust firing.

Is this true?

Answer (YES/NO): NO